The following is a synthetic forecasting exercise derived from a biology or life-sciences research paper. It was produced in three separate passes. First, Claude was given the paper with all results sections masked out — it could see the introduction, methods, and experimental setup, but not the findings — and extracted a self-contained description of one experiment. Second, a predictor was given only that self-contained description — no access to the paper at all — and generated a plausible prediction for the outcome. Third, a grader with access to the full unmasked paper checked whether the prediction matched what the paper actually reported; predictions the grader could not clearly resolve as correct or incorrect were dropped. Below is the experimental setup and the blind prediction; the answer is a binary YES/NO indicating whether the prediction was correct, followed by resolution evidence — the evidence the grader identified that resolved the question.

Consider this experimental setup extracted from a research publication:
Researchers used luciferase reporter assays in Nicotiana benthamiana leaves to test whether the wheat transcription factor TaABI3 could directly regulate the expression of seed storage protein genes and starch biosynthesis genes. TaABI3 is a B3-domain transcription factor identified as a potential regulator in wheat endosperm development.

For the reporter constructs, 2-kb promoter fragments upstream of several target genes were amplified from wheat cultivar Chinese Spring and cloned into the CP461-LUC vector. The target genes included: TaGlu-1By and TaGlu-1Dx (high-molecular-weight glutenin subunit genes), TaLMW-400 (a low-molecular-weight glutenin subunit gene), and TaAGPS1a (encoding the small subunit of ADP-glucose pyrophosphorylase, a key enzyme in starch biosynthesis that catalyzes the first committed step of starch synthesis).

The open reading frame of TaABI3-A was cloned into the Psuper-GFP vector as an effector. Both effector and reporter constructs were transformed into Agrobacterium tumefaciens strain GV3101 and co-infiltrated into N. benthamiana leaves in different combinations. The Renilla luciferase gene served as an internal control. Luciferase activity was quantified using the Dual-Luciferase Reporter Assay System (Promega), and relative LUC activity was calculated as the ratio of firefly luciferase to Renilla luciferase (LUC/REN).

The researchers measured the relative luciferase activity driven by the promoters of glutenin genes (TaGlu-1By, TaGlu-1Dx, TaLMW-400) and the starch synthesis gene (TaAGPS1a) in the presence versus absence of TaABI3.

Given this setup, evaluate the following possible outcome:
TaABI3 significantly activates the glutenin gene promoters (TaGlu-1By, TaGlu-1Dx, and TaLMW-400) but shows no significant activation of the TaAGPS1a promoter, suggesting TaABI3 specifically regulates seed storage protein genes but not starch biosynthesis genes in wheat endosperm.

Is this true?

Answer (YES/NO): NO